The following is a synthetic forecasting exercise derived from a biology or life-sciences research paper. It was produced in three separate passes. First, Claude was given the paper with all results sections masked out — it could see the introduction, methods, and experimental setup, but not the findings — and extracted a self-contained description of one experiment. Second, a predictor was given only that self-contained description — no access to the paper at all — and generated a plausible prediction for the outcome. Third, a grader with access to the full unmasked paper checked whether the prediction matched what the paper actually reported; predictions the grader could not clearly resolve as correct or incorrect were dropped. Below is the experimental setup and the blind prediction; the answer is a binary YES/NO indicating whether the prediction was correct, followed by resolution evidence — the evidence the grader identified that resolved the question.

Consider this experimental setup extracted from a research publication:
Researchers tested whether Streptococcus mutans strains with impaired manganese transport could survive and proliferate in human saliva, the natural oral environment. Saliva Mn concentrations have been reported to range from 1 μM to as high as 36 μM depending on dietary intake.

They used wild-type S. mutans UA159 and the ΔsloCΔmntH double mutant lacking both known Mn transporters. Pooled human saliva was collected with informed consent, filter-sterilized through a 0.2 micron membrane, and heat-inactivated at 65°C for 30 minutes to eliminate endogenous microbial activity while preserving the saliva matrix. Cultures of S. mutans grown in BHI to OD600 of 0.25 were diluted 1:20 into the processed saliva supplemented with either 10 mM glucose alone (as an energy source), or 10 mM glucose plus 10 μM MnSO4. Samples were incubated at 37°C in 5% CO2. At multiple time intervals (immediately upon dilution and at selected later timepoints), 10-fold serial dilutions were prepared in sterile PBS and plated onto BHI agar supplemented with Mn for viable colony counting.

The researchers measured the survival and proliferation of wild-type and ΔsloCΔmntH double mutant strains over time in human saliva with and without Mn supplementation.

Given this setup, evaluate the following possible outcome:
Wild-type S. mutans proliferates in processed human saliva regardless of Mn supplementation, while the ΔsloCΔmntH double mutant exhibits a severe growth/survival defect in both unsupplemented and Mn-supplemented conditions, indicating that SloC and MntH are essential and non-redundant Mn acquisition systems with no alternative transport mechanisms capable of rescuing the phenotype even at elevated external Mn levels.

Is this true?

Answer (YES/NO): NO